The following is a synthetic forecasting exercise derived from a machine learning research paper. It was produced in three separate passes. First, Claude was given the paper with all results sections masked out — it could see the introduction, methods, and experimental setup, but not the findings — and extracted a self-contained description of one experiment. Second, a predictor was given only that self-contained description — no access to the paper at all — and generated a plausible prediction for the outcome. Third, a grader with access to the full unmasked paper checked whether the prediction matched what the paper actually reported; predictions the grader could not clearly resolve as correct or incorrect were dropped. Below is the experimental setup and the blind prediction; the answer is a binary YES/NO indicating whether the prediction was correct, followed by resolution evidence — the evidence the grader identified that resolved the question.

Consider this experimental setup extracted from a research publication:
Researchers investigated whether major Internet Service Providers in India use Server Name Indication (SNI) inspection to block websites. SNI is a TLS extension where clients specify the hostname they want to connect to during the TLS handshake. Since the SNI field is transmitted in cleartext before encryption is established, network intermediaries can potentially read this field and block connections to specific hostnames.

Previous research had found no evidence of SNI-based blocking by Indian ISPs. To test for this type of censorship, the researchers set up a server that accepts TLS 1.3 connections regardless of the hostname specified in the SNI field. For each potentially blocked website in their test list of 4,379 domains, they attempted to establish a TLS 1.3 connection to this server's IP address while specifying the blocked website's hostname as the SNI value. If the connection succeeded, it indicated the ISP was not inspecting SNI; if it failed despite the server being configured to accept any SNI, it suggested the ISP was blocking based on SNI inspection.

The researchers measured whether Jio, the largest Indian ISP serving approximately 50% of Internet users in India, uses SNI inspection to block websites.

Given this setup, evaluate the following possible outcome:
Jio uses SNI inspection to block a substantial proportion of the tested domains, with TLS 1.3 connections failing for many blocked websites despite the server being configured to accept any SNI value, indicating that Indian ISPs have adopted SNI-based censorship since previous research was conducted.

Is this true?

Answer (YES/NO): YES